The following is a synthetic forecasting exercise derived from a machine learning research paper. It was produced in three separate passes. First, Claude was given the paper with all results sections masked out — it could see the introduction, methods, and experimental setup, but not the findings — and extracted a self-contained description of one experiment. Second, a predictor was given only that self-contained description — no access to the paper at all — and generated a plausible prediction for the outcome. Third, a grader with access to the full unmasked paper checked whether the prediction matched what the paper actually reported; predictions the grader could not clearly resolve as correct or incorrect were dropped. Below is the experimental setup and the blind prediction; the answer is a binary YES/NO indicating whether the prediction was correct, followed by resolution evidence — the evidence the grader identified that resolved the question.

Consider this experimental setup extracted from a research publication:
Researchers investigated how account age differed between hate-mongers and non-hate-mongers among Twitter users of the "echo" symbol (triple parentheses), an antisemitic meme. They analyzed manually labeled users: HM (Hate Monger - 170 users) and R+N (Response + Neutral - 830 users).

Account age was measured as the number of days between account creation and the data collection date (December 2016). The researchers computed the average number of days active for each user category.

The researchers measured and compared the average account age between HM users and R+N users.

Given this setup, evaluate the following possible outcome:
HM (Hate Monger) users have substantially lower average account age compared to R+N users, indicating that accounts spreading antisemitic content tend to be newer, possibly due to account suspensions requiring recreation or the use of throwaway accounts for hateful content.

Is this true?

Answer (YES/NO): YES